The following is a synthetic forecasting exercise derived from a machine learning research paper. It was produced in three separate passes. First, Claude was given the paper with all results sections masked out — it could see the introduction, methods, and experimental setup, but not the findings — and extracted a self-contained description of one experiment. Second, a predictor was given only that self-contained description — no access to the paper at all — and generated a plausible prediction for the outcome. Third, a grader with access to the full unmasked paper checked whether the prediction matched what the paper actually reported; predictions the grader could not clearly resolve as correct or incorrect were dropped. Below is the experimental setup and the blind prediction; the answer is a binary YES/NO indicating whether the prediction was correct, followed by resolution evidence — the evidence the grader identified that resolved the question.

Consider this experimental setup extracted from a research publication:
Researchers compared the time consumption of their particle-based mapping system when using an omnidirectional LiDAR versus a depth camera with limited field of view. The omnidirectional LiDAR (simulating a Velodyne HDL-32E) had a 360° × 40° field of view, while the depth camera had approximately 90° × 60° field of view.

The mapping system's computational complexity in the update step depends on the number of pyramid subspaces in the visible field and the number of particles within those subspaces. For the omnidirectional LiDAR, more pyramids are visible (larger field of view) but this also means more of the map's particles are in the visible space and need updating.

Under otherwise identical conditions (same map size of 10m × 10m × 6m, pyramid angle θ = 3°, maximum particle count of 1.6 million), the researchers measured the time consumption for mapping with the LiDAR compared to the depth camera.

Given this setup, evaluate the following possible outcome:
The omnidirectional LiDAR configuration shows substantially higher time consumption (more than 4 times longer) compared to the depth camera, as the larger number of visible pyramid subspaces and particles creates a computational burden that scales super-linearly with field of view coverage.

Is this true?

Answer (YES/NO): NO